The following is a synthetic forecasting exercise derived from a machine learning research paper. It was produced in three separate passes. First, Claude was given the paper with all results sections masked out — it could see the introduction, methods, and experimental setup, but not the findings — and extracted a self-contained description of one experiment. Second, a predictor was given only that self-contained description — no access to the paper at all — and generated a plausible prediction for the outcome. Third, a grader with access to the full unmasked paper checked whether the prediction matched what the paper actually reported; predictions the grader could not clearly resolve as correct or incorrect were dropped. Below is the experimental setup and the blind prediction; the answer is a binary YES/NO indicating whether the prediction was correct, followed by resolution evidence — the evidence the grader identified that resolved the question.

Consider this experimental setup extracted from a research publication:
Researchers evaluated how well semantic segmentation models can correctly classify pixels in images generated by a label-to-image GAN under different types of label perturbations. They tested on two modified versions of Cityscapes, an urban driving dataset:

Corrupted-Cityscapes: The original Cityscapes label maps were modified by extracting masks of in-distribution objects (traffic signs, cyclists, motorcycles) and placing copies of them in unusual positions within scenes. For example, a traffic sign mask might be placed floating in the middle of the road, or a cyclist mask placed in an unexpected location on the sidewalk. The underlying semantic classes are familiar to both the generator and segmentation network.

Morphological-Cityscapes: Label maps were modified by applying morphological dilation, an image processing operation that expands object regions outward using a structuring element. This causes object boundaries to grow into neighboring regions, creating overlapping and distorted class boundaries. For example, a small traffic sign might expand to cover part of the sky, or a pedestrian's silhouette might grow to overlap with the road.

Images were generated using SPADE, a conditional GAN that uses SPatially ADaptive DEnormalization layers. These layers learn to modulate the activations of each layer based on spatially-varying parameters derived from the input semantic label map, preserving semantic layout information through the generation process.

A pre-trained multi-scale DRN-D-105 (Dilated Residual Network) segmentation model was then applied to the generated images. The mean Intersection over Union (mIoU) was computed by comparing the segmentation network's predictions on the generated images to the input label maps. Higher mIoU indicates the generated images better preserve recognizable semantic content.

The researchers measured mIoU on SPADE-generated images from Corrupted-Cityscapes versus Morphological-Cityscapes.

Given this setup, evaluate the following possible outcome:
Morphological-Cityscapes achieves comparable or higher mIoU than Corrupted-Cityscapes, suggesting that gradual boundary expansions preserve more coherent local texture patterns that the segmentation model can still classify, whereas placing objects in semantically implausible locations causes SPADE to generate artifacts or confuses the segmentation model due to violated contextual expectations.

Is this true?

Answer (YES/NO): YES